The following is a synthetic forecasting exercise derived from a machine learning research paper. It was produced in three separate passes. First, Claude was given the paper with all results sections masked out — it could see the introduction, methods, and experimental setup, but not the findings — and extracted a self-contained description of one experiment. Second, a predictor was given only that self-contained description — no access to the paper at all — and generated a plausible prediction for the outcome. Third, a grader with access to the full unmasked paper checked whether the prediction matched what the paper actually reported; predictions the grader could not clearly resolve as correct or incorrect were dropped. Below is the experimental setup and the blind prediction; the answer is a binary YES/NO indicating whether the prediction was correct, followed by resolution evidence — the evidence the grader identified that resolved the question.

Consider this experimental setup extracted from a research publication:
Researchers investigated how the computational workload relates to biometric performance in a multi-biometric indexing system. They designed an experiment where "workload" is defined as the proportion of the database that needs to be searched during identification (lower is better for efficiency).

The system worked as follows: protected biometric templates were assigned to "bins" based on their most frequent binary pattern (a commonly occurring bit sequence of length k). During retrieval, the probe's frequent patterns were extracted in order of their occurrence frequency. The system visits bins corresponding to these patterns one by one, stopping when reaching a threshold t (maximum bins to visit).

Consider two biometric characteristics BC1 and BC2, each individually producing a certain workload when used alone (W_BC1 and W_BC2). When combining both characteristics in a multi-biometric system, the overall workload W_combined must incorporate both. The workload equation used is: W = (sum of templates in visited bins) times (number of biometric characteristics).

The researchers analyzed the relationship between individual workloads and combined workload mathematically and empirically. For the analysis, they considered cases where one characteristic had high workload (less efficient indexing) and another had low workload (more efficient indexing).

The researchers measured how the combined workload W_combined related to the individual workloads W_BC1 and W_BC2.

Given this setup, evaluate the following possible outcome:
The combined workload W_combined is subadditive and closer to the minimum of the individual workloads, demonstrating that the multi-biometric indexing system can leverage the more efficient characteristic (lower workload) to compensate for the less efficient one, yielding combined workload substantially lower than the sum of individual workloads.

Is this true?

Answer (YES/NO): NO